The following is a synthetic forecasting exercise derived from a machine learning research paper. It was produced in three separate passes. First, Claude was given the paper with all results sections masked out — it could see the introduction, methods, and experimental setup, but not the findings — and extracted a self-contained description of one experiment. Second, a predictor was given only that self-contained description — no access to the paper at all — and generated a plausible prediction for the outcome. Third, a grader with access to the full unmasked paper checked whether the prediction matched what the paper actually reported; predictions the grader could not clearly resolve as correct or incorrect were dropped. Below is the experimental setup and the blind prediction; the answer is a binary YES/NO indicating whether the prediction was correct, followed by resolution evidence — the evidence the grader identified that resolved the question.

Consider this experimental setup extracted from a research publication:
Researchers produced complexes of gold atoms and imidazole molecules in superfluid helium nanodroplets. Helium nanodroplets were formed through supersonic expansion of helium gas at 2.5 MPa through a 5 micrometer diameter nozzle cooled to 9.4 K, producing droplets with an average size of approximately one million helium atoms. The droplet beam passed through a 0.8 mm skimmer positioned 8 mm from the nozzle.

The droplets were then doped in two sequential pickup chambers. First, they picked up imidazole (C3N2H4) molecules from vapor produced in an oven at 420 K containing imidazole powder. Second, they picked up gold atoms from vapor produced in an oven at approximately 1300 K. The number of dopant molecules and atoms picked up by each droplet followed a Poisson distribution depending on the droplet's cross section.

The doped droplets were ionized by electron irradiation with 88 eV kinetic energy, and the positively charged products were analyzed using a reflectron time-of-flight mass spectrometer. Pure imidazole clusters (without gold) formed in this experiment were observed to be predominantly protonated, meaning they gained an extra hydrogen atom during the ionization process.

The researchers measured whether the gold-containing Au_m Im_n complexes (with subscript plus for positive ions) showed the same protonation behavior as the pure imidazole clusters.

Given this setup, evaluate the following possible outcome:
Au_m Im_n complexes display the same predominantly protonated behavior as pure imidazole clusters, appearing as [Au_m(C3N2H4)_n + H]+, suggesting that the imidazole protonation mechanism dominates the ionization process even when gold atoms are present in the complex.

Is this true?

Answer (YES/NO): NO